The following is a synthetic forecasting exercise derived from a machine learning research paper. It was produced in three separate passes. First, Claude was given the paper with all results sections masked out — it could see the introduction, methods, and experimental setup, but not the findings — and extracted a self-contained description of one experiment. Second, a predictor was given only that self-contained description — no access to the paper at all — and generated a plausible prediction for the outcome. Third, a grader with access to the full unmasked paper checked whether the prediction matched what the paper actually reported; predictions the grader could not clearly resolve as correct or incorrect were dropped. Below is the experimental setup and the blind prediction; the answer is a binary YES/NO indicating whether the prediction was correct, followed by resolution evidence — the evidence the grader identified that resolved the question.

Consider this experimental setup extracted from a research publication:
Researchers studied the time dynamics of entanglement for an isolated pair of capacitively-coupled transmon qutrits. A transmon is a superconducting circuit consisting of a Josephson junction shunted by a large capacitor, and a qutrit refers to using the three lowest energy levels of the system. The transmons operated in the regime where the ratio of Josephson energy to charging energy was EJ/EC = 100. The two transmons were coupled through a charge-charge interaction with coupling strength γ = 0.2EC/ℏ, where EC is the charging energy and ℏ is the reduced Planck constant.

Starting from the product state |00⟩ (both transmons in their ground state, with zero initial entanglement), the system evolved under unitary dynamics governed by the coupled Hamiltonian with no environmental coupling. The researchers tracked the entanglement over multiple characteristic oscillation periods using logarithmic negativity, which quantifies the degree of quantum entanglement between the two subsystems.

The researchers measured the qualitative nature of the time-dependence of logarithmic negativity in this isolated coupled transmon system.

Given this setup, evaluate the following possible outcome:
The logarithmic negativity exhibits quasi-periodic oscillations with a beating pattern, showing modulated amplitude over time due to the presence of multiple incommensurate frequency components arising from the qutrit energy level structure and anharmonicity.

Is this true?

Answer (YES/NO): NO